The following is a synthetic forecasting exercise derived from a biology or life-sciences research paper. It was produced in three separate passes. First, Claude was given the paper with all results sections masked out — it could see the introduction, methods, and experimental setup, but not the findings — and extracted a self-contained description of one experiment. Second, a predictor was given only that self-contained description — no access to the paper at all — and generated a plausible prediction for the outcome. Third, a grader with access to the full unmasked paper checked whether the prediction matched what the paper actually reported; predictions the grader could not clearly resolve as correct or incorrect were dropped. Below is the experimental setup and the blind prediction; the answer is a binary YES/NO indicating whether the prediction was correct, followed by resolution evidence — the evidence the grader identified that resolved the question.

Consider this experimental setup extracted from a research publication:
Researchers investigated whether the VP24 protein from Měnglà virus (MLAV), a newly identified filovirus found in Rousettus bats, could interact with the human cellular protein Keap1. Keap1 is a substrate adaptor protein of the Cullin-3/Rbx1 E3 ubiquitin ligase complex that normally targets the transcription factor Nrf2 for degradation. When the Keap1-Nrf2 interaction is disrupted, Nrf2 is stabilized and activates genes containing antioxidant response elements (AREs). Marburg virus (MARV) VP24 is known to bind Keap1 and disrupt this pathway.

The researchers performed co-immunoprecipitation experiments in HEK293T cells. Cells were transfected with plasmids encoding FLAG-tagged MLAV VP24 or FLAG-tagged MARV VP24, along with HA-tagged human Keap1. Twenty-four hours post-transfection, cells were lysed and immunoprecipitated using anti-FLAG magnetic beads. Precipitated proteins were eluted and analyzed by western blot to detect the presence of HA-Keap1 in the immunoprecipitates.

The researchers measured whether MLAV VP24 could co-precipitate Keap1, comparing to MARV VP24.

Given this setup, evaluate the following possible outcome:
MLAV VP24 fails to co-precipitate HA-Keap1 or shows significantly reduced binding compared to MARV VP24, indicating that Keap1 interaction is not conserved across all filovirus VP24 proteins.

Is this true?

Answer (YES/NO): YES